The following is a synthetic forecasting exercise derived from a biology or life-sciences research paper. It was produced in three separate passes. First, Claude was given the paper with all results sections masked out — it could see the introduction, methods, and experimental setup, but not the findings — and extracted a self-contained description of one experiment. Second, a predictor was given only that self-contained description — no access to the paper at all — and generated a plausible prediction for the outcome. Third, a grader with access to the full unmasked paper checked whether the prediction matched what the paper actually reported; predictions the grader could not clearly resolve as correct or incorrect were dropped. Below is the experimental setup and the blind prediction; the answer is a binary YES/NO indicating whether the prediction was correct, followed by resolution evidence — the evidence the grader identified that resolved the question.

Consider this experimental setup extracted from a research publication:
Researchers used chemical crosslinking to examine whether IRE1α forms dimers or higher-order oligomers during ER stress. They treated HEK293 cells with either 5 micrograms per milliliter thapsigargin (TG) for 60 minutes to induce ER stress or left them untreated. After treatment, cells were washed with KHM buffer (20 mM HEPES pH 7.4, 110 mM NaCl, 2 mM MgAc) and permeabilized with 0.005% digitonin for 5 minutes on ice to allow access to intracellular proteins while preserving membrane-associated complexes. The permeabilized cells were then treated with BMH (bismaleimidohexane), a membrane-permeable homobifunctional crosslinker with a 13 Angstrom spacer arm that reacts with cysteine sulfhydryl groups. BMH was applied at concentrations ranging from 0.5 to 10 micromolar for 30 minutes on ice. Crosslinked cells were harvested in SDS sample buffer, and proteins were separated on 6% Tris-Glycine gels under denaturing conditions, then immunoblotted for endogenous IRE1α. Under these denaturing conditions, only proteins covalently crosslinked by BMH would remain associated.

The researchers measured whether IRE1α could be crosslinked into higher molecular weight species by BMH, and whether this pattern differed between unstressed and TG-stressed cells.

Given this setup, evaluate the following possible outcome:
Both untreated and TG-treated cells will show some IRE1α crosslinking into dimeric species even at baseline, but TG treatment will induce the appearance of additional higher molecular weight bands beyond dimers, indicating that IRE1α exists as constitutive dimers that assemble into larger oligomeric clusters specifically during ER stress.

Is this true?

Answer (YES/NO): NO